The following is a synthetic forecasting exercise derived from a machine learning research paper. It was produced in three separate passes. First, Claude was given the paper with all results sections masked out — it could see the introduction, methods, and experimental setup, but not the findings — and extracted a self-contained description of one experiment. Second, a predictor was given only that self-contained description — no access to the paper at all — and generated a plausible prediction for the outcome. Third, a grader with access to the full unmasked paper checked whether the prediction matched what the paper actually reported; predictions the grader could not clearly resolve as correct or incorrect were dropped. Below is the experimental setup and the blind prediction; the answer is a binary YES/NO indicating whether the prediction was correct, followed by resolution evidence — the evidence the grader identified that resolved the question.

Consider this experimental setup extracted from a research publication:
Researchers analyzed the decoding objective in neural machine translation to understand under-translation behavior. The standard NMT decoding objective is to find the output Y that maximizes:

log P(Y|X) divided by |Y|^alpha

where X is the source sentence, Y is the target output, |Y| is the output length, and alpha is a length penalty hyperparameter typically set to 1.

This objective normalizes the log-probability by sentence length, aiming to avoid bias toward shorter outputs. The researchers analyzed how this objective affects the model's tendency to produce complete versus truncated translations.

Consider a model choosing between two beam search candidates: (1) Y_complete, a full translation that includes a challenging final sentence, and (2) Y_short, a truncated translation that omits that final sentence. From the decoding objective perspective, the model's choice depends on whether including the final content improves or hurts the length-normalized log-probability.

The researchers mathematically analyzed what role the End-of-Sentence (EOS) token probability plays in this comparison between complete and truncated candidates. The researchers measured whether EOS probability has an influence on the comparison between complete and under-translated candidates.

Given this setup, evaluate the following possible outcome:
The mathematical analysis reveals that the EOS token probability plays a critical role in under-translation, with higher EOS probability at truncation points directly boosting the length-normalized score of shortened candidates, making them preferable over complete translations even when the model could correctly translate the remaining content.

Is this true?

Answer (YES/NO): NO